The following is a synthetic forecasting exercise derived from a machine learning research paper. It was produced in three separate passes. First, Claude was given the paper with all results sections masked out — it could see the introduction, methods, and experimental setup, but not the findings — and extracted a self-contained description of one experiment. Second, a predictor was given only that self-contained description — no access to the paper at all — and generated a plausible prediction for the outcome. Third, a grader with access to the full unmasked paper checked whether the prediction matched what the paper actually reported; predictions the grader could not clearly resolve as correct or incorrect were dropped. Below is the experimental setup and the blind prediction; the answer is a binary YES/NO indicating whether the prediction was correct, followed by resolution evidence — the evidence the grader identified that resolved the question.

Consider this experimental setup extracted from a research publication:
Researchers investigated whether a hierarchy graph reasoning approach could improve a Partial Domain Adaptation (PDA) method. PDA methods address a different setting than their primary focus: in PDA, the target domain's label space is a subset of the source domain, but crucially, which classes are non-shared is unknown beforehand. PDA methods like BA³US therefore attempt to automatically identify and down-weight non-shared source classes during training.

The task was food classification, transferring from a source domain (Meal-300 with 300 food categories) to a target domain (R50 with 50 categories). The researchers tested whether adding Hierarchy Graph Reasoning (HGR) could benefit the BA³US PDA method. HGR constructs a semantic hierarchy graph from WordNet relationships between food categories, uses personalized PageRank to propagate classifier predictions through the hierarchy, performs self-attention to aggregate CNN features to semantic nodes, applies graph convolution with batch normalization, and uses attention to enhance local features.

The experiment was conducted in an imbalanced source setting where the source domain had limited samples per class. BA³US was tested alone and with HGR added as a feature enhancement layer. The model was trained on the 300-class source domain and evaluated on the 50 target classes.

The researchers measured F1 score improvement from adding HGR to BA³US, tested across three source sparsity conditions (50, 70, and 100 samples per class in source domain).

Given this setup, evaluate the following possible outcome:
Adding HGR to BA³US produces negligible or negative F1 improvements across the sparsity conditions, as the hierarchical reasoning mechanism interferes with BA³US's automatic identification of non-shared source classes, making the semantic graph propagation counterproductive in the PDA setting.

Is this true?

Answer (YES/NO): NO